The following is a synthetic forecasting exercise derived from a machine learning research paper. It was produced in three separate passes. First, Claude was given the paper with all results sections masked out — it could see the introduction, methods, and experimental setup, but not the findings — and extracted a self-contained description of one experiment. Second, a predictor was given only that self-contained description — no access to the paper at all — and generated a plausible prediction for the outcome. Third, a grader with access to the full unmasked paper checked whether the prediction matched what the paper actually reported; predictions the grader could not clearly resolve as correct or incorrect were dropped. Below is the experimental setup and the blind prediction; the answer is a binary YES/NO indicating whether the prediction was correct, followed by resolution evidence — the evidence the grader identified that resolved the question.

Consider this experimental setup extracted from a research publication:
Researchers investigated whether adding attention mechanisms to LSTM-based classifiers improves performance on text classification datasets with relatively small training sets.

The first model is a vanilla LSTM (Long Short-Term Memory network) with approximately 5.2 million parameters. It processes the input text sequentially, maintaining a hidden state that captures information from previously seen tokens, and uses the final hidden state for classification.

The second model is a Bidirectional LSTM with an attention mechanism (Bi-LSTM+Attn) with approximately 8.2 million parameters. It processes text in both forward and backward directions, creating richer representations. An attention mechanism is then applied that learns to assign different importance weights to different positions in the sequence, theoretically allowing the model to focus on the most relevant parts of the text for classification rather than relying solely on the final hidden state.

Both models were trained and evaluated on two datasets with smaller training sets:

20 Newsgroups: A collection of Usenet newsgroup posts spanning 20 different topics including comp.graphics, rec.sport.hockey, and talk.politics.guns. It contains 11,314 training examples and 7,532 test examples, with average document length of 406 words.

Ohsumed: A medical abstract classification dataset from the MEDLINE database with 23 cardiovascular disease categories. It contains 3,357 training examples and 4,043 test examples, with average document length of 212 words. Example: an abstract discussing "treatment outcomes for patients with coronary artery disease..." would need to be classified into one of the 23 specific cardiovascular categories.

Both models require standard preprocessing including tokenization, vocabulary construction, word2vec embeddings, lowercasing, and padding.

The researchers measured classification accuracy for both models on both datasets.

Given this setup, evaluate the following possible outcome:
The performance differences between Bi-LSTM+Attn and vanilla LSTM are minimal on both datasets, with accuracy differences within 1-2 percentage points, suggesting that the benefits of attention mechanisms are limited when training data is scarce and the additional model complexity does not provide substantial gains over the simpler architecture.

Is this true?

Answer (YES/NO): NO